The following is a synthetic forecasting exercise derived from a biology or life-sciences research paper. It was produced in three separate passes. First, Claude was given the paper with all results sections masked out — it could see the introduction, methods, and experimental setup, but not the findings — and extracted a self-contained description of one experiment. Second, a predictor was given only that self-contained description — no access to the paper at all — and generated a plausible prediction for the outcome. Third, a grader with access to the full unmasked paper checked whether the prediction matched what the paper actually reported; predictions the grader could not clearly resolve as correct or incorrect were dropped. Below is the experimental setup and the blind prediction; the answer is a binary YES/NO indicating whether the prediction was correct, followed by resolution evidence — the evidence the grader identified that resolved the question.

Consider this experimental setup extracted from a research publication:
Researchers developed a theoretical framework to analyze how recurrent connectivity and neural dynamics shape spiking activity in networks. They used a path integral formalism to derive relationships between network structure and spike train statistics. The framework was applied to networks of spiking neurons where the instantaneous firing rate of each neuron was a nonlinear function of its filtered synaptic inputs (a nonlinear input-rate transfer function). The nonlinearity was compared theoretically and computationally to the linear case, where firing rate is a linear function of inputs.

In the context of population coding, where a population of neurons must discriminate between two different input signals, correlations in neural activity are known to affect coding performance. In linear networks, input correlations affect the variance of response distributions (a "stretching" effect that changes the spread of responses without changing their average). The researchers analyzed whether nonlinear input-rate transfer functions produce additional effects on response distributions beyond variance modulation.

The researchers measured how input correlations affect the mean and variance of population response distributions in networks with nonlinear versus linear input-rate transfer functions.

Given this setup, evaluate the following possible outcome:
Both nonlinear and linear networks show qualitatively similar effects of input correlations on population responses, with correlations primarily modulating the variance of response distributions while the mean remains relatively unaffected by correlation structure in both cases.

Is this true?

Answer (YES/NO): NO